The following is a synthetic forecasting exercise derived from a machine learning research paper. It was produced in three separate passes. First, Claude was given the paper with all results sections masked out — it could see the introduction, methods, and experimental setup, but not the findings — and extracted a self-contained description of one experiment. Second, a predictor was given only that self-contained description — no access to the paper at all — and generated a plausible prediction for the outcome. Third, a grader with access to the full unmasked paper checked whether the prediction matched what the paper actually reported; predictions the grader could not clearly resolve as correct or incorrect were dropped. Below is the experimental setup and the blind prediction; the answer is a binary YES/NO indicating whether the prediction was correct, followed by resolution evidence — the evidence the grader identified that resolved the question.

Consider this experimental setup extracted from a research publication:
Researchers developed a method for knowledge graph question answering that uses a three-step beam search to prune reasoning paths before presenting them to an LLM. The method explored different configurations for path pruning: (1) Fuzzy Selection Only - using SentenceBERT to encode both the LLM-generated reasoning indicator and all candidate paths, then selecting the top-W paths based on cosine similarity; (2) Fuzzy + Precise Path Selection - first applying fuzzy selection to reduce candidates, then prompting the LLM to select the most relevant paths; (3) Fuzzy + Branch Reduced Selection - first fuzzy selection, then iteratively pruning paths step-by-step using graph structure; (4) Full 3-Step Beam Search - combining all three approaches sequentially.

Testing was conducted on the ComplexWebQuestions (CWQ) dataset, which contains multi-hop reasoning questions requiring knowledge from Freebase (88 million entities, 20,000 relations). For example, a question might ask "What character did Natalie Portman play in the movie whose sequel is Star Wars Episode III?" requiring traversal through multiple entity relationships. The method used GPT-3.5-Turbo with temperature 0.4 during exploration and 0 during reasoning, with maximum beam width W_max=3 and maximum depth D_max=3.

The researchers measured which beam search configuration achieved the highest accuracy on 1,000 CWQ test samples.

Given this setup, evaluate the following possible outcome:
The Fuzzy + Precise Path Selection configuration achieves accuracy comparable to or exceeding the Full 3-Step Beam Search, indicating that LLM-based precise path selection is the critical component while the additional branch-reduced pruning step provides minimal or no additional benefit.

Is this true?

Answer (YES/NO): YES